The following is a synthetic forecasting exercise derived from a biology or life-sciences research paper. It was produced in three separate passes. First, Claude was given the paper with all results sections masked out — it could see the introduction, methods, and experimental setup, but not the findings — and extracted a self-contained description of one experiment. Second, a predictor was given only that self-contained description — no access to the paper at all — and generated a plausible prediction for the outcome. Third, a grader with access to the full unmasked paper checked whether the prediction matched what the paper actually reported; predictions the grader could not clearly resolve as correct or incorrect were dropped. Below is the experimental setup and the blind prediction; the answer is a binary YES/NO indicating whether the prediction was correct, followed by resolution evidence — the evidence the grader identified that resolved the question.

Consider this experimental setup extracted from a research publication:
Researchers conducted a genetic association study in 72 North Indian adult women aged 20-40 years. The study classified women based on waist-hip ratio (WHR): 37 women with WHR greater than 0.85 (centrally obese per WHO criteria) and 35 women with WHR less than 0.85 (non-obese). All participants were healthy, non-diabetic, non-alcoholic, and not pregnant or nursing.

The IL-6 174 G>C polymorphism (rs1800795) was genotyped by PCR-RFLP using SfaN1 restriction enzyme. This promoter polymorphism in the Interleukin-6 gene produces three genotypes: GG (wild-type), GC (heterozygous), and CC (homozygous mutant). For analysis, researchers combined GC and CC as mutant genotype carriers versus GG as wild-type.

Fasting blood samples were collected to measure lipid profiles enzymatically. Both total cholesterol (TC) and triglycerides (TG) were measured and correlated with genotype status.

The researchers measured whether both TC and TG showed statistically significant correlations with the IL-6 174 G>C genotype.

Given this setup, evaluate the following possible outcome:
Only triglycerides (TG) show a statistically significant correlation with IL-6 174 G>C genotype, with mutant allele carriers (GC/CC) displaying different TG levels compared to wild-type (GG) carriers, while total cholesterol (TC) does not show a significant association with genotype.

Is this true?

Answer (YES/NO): NO